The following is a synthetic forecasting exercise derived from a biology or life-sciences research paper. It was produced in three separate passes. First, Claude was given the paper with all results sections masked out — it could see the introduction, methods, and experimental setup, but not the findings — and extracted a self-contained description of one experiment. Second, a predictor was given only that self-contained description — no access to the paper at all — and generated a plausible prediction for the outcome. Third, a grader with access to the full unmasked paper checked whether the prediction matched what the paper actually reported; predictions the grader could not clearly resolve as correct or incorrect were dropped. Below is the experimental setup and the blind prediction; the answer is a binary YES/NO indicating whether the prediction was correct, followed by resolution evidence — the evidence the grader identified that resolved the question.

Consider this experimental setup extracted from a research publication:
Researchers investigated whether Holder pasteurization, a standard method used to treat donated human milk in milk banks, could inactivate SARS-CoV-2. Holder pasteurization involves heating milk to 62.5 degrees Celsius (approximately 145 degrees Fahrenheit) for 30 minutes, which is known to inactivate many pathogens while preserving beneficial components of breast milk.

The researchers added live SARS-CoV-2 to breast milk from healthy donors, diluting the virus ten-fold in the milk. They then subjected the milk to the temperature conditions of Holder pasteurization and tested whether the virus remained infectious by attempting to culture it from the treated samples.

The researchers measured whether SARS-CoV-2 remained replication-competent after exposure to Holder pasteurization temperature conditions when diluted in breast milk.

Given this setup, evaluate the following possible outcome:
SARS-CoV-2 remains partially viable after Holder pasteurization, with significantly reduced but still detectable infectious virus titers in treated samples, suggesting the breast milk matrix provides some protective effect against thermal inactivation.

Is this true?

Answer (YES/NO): NO